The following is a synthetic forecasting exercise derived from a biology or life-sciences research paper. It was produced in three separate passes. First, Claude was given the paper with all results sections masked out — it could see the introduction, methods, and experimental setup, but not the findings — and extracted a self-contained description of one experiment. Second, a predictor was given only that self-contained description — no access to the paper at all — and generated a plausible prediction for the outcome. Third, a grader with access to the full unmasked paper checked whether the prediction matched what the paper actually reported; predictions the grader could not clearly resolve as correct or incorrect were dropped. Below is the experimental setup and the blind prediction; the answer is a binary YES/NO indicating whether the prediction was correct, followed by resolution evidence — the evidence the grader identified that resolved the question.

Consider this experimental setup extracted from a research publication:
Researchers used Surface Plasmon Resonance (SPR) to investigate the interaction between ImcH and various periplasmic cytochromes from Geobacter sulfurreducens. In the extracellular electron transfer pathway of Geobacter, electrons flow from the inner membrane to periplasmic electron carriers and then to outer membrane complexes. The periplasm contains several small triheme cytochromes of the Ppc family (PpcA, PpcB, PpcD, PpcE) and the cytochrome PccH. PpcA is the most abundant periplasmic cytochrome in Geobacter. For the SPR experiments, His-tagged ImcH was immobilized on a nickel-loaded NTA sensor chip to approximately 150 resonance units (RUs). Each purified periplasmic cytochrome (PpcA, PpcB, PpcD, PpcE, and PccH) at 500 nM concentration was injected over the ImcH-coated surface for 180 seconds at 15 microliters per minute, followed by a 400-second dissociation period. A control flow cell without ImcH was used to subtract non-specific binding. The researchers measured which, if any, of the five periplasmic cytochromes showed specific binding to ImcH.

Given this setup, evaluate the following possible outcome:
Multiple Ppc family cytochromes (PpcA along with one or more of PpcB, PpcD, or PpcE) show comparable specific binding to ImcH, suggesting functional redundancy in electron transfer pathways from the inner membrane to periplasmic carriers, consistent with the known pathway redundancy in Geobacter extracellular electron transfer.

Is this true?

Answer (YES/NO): NO